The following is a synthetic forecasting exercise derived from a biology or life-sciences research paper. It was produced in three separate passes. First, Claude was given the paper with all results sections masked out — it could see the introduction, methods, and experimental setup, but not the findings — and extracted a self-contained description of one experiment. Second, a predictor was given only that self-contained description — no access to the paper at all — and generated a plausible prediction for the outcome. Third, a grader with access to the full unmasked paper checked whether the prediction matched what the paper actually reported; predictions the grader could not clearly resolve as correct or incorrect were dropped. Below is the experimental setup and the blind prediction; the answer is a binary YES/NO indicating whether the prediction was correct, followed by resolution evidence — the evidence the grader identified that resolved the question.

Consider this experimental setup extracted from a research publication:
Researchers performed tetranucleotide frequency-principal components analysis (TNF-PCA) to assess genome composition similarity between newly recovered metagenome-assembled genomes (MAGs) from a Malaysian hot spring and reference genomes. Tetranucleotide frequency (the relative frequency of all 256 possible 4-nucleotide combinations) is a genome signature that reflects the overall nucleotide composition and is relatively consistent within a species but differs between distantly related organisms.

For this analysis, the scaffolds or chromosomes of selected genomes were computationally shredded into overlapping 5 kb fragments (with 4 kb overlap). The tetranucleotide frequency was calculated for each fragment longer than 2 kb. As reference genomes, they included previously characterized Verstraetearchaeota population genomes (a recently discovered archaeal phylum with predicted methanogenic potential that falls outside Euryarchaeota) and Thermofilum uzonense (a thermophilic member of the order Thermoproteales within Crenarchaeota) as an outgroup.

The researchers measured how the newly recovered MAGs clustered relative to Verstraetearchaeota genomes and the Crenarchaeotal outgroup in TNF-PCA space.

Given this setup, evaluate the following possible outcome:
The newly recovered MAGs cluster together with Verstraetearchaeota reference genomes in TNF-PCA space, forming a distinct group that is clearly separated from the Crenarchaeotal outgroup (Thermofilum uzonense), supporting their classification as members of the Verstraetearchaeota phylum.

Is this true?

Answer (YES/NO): NO